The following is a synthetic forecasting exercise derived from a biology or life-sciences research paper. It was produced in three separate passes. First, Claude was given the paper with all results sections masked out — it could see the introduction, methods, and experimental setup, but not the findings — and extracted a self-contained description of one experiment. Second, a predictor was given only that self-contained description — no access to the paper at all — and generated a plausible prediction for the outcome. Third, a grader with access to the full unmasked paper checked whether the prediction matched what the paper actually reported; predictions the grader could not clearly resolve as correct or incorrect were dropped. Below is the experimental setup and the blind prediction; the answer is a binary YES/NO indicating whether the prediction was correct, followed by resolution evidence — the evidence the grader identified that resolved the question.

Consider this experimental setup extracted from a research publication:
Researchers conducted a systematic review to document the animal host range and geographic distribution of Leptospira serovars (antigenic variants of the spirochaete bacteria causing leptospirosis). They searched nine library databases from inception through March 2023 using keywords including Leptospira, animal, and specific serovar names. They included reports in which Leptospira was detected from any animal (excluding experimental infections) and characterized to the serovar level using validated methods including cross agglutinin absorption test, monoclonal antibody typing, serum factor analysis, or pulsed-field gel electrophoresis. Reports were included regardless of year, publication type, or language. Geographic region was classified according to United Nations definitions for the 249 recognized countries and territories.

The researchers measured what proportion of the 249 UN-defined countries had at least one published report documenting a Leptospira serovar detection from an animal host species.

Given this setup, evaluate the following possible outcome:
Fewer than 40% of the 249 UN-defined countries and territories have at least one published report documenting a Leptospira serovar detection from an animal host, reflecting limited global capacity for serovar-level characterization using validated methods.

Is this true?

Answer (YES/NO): YES